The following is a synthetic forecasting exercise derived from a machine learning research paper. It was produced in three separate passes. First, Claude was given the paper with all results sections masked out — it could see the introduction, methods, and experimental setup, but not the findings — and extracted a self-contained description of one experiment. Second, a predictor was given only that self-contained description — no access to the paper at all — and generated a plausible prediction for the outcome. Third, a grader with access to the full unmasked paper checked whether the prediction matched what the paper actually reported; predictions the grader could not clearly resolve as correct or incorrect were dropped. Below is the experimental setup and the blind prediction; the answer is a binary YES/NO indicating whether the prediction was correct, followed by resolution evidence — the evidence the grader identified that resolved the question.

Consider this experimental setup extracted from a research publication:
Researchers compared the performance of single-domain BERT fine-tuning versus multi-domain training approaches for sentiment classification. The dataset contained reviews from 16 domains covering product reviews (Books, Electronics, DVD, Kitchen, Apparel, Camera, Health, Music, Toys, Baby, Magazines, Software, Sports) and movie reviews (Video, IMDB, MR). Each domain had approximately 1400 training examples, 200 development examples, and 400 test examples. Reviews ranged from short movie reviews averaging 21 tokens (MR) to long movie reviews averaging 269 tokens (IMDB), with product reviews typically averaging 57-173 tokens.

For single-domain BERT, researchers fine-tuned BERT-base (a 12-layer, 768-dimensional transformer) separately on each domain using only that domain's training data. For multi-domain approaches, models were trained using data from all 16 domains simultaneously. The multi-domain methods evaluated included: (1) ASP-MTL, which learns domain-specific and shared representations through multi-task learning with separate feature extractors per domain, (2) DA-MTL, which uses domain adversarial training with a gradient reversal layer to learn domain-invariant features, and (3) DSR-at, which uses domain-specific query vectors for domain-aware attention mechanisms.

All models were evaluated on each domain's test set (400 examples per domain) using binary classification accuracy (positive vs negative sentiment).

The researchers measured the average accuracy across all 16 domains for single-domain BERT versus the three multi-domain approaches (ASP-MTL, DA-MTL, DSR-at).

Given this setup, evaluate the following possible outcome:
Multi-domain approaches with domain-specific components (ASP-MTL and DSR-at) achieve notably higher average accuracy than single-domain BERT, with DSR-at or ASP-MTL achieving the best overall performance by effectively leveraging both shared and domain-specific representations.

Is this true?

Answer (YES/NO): NO